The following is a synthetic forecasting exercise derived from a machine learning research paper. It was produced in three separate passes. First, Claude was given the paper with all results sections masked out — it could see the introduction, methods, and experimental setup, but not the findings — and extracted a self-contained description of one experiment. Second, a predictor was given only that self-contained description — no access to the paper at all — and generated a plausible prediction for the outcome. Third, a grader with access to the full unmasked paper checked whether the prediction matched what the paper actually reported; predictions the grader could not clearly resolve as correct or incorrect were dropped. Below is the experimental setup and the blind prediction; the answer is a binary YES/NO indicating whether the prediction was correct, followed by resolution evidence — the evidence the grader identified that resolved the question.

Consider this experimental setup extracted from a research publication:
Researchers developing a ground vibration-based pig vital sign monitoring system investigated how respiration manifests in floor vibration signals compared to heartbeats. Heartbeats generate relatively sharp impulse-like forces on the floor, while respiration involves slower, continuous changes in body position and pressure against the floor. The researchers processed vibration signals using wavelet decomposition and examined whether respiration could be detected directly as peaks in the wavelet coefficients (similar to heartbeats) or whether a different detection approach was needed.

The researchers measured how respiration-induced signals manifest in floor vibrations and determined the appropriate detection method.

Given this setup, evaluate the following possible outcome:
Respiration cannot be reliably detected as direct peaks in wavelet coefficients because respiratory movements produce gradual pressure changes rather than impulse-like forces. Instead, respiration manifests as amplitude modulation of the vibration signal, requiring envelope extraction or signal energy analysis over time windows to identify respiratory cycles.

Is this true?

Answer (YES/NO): YES